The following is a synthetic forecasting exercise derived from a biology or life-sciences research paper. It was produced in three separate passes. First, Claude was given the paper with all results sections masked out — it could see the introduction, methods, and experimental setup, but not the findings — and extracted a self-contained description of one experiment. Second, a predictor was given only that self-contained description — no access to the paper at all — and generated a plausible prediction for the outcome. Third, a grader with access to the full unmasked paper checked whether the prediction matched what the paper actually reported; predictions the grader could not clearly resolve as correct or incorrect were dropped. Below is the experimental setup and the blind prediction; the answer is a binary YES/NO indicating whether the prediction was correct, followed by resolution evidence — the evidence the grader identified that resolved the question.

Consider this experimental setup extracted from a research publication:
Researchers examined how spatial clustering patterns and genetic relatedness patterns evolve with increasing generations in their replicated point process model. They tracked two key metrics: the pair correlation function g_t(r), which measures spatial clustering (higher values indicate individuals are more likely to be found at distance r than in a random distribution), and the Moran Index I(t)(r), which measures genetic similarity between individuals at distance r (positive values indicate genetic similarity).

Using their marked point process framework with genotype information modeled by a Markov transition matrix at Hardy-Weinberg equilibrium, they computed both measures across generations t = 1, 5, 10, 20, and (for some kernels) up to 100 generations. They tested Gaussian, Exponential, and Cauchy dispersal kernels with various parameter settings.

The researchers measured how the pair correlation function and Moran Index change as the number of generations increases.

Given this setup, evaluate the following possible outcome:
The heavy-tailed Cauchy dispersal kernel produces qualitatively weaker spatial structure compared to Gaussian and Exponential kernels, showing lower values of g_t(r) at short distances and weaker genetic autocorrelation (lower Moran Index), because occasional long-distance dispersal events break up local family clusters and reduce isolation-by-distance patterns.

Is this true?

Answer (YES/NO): NO